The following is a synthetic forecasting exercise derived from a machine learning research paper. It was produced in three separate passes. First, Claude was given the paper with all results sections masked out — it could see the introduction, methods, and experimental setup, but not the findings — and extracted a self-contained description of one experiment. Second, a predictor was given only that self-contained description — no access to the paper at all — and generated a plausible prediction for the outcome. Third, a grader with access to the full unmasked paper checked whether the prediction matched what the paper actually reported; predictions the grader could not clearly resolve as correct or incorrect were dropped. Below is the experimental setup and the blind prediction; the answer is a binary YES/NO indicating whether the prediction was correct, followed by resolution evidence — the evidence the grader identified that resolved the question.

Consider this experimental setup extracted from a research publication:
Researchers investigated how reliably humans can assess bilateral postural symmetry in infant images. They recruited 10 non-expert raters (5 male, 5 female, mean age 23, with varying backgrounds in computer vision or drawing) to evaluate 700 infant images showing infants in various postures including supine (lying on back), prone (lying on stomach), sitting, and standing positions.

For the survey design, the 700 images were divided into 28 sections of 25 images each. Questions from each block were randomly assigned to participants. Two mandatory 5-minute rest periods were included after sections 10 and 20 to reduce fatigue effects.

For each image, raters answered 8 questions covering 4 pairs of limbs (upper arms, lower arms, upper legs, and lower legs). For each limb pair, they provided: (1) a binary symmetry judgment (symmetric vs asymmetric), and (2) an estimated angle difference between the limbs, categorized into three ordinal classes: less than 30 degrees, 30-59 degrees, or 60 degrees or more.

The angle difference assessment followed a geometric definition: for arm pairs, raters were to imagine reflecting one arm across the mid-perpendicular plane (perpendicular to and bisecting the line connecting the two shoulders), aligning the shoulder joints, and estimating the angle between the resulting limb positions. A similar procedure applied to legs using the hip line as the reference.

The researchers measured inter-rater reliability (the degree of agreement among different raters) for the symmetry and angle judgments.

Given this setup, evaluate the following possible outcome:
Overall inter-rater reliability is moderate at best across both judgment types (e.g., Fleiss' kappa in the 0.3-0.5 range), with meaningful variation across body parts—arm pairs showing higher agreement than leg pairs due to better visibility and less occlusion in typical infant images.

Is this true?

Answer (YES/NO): NO